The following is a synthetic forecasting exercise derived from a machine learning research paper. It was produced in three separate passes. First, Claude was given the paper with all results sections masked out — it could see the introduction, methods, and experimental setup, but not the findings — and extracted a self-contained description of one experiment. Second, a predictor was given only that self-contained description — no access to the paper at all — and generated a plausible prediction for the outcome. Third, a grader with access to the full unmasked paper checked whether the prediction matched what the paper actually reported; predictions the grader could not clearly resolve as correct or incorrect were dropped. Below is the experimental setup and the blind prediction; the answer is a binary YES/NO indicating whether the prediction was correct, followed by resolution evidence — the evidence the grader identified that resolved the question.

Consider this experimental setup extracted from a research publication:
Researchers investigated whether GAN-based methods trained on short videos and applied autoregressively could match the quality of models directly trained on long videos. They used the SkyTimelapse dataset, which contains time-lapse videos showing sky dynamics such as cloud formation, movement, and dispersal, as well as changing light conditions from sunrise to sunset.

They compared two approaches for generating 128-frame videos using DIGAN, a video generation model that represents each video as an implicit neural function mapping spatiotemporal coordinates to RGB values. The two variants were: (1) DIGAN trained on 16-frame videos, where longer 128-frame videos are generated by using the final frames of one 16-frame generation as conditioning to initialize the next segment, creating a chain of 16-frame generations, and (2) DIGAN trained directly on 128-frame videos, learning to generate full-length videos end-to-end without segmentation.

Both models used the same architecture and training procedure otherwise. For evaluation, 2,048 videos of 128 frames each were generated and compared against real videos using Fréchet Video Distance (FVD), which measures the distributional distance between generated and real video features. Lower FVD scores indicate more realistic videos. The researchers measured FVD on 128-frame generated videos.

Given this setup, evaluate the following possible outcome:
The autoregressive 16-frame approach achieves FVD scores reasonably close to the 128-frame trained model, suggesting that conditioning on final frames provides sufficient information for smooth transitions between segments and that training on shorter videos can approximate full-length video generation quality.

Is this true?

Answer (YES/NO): YES